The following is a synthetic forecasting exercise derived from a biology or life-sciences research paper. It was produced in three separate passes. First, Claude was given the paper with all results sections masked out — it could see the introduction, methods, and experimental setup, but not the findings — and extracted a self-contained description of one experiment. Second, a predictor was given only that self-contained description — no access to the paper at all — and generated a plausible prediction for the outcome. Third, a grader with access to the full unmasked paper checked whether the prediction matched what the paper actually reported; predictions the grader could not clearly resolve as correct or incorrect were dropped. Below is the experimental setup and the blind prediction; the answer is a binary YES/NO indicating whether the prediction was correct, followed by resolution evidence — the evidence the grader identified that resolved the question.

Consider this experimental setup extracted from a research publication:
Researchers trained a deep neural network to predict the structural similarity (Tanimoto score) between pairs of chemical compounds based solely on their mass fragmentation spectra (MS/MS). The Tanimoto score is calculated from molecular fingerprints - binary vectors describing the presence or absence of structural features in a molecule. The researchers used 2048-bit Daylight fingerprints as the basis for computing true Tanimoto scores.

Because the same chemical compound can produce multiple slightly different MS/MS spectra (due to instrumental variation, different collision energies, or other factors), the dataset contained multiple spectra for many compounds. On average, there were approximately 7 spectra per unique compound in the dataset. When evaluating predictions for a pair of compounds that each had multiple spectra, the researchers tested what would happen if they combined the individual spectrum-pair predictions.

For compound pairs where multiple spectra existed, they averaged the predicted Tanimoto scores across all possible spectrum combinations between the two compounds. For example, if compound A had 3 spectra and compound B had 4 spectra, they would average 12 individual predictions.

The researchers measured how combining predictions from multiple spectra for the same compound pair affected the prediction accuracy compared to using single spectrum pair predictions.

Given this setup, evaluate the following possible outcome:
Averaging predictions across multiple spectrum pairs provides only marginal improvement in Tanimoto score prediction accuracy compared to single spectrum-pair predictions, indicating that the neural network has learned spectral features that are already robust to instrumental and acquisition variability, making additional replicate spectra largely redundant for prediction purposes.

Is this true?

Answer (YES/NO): NO